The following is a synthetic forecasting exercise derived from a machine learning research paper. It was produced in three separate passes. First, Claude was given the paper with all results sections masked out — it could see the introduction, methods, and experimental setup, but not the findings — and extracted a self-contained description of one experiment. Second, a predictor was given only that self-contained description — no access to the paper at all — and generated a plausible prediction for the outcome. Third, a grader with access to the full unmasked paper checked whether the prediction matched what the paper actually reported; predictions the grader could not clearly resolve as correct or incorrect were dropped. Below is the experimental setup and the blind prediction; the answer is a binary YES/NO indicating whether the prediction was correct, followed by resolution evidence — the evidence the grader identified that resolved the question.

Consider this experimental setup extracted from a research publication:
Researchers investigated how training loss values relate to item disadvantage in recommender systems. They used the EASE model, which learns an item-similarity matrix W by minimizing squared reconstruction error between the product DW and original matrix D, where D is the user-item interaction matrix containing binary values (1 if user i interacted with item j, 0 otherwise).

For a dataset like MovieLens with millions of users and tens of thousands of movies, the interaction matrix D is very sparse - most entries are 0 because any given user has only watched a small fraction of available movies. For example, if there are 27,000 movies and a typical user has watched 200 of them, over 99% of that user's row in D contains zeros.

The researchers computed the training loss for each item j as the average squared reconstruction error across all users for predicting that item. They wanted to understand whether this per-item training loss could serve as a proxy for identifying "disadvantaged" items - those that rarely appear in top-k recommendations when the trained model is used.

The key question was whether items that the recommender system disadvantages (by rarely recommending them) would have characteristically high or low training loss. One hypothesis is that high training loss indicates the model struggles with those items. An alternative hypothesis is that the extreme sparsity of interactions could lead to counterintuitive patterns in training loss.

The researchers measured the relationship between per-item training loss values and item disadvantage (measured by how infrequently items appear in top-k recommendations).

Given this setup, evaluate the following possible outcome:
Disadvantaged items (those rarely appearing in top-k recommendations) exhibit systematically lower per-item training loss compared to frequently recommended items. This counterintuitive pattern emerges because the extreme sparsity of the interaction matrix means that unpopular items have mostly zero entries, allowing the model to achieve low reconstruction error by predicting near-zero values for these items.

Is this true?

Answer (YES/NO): YES